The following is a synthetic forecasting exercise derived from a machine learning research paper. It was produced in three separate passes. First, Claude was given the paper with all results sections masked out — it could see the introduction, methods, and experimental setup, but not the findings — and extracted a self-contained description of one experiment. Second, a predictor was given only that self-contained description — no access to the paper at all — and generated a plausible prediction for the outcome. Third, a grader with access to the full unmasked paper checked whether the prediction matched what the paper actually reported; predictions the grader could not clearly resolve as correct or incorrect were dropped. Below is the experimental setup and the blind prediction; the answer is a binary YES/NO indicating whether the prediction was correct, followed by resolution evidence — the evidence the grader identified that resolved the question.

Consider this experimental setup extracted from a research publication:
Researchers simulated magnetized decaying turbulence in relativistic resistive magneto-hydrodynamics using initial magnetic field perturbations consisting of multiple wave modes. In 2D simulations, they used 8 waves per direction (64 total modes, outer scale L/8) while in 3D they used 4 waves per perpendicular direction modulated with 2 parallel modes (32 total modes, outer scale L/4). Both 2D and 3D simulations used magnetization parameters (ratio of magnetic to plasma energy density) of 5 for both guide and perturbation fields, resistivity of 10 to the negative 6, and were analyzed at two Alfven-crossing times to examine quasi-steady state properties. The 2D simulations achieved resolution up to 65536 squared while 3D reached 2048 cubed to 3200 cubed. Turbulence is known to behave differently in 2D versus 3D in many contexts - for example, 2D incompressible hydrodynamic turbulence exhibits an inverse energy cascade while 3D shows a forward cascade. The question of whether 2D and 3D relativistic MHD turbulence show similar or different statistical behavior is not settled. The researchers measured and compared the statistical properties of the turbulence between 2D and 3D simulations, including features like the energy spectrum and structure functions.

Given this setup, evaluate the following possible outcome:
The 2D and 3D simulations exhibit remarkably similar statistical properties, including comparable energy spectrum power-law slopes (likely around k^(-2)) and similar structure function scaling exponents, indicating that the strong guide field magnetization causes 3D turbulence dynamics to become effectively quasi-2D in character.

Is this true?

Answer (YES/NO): NO